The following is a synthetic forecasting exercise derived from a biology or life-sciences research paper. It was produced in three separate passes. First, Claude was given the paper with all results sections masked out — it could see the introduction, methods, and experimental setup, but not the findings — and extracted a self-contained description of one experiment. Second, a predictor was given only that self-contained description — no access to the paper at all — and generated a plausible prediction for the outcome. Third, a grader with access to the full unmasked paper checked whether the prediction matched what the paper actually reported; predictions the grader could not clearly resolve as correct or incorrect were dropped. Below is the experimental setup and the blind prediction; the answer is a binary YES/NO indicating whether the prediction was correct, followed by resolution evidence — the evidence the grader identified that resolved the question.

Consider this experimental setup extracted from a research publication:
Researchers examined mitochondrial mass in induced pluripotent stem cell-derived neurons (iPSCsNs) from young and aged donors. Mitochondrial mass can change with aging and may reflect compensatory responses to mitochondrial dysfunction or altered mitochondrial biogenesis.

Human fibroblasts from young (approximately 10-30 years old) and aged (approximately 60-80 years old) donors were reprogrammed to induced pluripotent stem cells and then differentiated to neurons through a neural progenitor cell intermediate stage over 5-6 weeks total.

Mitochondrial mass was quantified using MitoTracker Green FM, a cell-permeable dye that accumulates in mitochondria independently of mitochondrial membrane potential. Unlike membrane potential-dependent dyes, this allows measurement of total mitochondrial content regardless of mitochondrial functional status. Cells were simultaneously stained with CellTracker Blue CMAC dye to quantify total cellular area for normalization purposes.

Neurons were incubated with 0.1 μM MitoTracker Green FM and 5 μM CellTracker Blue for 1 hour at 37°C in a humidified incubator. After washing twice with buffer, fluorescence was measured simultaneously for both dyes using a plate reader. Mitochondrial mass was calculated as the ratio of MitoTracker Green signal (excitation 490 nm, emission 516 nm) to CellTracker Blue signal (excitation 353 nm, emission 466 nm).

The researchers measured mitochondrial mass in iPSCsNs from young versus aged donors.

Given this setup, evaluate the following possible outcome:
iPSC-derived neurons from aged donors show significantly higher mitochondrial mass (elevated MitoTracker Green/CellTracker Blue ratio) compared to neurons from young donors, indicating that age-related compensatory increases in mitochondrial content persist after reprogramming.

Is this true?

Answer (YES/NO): YES